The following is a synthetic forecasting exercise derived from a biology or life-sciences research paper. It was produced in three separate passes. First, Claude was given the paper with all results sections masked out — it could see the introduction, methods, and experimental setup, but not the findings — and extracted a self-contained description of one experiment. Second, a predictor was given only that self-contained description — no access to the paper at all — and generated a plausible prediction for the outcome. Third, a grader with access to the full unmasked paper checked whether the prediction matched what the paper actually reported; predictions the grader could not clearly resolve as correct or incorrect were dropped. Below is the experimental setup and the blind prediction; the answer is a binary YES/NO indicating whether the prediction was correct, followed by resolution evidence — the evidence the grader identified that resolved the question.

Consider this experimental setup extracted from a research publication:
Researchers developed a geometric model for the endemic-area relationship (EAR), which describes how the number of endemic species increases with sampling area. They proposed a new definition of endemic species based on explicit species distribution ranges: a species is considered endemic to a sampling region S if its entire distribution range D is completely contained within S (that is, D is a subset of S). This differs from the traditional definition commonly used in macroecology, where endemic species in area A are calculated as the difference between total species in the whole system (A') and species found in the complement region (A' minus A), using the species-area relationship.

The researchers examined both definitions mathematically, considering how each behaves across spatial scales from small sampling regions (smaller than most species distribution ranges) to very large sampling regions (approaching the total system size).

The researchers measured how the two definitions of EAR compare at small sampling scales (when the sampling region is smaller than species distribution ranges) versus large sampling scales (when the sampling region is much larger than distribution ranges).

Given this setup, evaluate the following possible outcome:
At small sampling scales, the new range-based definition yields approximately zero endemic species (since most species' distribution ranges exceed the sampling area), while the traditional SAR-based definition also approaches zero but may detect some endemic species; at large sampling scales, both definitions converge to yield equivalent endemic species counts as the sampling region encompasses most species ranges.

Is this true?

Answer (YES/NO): YES